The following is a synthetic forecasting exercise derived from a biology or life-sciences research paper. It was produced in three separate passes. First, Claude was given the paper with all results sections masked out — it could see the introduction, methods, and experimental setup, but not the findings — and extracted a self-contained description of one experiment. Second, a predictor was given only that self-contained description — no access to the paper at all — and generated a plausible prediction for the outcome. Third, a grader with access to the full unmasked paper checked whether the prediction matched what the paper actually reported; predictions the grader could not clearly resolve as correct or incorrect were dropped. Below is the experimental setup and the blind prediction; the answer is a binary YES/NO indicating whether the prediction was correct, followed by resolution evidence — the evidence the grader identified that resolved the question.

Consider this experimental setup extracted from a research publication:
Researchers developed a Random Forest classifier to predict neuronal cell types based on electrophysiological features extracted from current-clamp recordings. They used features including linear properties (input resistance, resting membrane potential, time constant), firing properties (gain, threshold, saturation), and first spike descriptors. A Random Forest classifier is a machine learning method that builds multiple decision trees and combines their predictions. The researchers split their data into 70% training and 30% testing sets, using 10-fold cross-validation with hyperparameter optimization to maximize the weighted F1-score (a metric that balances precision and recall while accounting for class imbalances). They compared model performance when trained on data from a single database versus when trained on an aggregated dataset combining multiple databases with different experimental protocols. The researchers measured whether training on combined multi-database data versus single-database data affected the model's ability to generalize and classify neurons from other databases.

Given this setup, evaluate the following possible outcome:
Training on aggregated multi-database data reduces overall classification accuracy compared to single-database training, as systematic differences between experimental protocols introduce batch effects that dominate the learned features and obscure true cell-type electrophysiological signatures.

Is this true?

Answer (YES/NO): NO